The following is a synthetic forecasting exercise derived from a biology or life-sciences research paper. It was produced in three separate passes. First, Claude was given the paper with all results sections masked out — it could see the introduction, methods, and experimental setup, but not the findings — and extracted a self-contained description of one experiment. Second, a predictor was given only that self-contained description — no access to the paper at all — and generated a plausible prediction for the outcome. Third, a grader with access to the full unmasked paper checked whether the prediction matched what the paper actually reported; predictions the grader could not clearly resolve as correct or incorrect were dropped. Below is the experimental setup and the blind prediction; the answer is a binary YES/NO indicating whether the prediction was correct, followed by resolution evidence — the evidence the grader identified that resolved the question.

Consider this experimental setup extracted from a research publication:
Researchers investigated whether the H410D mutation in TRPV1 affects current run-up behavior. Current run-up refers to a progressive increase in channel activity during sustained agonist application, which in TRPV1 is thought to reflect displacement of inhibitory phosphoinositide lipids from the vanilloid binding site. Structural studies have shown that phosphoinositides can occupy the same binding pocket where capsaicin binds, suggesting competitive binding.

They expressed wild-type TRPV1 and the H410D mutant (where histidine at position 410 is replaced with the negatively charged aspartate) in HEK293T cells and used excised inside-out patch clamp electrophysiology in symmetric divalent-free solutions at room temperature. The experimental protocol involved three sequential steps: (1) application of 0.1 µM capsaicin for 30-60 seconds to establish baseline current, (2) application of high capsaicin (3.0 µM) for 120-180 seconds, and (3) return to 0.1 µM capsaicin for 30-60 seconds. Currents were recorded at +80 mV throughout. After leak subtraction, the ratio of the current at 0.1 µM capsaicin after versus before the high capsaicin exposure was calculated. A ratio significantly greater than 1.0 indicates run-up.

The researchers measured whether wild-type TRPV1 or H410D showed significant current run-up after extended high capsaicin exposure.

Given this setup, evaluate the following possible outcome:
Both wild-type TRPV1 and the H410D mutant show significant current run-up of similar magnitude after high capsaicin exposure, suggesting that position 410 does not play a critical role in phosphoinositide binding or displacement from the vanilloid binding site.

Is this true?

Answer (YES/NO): NO